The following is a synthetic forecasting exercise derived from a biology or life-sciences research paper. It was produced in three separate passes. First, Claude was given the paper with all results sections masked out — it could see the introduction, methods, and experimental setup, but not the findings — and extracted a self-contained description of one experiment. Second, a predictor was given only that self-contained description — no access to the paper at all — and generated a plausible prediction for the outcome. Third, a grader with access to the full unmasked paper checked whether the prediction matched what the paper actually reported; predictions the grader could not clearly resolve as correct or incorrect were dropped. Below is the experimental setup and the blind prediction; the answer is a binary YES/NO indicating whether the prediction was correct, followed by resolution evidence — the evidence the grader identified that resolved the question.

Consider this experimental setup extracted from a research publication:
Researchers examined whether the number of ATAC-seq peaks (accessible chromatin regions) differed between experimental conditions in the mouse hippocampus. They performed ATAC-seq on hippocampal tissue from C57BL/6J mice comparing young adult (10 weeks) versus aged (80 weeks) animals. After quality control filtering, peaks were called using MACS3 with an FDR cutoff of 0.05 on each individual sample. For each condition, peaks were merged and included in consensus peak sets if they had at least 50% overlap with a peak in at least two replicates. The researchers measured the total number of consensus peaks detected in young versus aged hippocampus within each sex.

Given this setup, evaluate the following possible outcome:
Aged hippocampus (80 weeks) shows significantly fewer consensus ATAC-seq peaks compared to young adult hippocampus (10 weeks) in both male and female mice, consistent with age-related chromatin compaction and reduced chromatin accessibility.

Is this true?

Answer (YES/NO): NO